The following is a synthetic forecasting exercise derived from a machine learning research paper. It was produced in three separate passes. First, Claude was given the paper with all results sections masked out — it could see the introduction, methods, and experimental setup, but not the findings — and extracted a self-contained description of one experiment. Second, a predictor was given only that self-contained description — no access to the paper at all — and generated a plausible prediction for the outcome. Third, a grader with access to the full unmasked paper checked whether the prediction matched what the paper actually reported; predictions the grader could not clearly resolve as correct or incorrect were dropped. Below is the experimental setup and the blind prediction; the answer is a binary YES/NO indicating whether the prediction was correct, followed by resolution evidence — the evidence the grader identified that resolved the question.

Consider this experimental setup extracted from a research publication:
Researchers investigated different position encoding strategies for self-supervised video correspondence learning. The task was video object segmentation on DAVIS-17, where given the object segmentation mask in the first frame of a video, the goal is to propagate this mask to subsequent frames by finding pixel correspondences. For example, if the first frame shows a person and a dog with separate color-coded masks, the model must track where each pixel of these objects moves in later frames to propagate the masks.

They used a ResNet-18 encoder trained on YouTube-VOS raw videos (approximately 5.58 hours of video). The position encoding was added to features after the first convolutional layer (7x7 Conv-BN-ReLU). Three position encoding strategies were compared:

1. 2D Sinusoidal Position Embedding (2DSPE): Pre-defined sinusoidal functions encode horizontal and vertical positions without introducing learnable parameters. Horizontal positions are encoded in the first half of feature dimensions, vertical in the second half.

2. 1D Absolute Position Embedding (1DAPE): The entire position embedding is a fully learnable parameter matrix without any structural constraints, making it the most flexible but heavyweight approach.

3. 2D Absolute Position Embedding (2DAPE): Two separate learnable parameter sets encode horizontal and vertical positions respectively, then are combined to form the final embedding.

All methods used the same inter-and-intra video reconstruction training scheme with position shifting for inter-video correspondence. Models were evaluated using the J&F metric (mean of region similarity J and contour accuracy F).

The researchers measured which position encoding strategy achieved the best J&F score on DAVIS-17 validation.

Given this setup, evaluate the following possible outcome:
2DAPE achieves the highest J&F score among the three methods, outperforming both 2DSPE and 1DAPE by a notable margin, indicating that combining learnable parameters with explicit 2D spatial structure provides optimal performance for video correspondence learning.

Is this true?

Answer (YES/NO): NO